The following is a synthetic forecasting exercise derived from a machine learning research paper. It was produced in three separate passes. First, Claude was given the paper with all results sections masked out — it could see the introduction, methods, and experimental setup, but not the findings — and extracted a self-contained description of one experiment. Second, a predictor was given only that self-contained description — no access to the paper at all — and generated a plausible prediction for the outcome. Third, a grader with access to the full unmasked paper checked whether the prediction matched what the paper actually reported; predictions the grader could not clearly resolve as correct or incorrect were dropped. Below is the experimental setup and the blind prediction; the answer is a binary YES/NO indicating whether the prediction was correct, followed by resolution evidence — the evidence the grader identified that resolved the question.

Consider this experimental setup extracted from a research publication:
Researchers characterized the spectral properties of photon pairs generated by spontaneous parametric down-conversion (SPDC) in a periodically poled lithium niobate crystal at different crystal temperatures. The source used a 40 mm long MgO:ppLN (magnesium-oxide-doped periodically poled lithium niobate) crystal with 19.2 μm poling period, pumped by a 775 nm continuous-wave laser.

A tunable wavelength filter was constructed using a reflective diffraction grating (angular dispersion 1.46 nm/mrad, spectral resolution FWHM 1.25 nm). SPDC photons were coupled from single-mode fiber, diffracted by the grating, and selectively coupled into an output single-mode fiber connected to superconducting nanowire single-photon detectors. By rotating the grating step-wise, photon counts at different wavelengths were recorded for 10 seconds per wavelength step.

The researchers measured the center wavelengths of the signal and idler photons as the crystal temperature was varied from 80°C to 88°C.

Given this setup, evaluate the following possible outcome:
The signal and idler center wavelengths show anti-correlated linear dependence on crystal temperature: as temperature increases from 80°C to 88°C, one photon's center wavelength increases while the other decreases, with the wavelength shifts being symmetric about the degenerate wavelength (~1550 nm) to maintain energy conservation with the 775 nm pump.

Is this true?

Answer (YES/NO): NO